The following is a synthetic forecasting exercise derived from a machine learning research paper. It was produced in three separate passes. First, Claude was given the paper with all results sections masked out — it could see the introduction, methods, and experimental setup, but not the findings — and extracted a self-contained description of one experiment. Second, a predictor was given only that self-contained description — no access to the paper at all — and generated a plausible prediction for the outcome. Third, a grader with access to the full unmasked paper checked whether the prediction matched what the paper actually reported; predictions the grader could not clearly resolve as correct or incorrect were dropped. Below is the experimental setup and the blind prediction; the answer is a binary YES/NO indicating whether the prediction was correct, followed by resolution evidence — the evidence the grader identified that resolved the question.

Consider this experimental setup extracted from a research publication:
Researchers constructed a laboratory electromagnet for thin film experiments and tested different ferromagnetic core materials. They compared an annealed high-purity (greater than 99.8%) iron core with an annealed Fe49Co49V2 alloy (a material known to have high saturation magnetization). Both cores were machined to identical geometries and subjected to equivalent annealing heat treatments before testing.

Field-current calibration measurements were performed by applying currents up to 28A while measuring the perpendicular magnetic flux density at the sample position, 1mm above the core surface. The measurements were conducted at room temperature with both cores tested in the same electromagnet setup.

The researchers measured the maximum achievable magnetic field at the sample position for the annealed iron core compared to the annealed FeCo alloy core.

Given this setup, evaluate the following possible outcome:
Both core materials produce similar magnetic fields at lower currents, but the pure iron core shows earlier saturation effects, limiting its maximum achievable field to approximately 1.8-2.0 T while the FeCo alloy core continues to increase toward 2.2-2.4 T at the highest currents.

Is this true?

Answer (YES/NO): NO